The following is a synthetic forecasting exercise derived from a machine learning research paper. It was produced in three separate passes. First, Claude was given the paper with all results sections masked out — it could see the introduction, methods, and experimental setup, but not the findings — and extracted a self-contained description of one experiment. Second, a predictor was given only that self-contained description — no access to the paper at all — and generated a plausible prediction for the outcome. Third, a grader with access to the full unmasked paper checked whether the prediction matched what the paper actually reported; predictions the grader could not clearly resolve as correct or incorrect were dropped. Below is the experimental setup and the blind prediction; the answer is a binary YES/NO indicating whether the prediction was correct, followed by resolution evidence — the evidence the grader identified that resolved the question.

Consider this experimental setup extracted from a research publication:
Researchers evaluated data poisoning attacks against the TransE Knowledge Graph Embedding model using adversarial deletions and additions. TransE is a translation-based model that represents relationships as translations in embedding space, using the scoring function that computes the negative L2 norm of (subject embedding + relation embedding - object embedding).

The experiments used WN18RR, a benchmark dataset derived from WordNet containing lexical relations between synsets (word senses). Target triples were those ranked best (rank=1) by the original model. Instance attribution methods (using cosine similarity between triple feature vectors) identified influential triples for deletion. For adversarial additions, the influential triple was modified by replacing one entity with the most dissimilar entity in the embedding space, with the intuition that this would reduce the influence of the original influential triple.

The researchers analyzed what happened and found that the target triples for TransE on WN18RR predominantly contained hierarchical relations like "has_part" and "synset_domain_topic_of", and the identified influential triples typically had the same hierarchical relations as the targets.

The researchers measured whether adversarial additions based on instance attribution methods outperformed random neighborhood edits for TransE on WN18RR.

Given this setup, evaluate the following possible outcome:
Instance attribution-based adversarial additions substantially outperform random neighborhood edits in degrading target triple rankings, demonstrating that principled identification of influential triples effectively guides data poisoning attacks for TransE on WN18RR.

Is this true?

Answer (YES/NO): NO